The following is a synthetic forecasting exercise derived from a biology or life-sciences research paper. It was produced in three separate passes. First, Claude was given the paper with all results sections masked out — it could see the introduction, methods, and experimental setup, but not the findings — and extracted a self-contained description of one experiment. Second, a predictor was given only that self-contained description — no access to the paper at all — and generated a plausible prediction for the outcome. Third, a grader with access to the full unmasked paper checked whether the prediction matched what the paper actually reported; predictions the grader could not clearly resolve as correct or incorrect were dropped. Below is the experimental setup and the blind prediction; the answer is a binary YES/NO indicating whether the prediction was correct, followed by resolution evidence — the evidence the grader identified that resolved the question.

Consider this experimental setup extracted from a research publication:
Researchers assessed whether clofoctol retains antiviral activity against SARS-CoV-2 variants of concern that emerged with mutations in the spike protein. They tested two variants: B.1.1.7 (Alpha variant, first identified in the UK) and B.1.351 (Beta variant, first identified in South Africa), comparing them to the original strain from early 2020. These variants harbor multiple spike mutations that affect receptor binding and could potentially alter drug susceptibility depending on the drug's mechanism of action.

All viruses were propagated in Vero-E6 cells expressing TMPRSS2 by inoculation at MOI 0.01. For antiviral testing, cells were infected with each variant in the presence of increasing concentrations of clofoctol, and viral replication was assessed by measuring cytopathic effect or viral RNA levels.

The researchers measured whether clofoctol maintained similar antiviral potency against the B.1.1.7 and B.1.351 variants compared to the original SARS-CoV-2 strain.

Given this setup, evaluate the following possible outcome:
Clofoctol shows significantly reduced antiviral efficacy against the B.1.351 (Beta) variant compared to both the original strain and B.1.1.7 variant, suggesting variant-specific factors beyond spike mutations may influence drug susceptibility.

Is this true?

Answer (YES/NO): NO